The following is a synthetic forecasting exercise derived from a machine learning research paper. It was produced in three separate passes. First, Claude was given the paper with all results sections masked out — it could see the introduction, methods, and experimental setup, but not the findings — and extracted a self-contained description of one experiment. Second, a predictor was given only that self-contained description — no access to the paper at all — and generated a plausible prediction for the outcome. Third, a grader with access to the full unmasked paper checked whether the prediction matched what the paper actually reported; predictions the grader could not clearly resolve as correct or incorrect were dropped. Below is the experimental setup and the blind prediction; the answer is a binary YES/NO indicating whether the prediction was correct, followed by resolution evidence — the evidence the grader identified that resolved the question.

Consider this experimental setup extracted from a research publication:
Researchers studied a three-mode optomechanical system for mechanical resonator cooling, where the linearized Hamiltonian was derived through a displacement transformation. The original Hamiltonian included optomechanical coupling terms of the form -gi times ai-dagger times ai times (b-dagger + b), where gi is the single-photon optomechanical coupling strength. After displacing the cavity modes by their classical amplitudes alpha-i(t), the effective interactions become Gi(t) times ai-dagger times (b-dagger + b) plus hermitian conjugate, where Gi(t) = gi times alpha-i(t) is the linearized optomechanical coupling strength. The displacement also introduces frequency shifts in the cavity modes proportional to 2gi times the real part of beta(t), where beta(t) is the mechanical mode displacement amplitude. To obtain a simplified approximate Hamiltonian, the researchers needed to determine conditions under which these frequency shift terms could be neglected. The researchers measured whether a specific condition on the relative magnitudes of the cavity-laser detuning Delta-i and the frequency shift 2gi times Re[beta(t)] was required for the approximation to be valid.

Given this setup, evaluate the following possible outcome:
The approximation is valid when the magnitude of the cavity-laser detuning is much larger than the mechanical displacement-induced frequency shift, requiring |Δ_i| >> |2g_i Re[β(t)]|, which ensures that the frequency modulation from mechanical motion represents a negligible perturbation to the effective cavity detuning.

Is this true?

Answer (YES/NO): YES